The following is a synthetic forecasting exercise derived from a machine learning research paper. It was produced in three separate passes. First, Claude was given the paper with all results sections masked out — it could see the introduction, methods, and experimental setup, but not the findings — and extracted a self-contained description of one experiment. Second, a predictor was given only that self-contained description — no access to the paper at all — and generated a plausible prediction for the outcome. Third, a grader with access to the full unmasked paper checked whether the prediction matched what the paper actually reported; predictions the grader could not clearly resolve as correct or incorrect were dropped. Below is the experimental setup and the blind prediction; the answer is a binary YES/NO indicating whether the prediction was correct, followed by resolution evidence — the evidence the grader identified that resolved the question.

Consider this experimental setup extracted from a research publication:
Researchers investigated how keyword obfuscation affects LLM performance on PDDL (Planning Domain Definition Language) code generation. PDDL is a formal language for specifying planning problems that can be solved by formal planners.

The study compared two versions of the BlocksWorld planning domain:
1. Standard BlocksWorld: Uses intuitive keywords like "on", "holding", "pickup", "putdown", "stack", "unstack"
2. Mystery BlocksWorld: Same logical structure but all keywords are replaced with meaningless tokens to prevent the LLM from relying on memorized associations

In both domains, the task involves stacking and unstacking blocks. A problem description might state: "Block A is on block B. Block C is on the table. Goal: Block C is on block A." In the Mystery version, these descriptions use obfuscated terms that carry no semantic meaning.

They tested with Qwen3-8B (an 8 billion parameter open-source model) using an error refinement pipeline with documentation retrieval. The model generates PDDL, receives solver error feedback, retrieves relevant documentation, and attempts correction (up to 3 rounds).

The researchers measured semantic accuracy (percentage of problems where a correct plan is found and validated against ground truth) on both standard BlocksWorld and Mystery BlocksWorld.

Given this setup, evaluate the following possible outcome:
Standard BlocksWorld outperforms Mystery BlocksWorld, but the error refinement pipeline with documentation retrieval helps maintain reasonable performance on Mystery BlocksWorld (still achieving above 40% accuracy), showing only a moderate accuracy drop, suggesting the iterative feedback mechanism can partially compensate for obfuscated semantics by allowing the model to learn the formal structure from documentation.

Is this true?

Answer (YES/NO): NO